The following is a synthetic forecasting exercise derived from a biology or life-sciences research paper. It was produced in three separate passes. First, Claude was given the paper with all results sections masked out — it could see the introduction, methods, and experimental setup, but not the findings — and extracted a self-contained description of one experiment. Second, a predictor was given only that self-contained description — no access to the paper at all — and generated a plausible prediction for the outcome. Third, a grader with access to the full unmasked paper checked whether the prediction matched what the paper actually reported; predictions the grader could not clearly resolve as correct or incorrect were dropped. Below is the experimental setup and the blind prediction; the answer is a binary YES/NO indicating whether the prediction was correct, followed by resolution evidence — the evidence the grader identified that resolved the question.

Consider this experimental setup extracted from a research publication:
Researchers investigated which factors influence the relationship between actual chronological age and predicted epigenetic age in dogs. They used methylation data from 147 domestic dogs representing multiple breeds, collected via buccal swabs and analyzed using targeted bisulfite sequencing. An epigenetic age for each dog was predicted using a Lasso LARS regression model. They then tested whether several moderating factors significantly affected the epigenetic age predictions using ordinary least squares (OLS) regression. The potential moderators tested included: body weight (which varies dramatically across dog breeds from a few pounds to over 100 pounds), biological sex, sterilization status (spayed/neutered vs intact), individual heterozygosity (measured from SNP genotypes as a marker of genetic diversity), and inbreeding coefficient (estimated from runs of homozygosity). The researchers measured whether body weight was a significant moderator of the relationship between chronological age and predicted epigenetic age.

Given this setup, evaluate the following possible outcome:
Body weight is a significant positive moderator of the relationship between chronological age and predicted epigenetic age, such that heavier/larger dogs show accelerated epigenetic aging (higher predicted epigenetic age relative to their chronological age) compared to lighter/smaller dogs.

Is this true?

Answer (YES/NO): YES